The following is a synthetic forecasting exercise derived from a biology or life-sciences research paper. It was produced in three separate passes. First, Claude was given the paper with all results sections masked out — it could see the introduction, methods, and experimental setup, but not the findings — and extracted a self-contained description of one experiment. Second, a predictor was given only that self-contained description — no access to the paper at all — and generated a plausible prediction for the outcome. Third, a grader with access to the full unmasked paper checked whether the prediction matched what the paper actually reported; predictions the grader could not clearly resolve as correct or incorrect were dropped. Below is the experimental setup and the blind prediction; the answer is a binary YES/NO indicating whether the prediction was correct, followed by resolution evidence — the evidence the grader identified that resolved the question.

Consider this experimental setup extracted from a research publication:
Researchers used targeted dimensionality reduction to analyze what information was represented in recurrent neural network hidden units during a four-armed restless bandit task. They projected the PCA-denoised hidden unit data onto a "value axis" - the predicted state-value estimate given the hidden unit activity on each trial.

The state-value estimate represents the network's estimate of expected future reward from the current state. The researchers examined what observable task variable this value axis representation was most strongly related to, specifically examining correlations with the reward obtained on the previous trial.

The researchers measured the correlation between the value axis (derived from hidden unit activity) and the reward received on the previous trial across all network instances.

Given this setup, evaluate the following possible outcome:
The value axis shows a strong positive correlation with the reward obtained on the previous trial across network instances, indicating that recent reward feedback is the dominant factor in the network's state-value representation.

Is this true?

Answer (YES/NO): YES